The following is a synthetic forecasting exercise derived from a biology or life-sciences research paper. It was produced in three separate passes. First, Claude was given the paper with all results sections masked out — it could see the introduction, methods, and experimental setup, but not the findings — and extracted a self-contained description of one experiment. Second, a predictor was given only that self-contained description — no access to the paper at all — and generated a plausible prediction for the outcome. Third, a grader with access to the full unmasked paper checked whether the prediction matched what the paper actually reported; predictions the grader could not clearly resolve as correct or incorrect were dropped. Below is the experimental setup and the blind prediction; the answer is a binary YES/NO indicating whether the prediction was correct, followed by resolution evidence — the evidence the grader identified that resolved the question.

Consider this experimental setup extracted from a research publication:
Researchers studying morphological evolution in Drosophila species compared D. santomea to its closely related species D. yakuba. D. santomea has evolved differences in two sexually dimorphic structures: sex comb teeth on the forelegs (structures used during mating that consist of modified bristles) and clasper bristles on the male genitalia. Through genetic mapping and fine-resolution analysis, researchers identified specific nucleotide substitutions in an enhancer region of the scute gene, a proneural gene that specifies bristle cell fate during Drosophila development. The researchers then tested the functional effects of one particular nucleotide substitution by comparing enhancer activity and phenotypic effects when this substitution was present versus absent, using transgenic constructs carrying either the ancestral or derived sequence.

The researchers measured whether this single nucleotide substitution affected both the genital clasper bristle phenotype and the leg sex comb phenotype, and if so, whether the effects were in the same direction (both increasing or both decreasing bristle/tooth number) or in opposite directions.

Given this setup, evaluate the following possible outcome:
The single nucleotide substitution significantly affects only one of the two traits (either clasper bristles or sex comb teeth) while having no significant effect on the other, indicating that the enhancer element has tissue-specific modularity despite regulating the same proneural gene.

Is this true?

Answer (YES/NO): NO